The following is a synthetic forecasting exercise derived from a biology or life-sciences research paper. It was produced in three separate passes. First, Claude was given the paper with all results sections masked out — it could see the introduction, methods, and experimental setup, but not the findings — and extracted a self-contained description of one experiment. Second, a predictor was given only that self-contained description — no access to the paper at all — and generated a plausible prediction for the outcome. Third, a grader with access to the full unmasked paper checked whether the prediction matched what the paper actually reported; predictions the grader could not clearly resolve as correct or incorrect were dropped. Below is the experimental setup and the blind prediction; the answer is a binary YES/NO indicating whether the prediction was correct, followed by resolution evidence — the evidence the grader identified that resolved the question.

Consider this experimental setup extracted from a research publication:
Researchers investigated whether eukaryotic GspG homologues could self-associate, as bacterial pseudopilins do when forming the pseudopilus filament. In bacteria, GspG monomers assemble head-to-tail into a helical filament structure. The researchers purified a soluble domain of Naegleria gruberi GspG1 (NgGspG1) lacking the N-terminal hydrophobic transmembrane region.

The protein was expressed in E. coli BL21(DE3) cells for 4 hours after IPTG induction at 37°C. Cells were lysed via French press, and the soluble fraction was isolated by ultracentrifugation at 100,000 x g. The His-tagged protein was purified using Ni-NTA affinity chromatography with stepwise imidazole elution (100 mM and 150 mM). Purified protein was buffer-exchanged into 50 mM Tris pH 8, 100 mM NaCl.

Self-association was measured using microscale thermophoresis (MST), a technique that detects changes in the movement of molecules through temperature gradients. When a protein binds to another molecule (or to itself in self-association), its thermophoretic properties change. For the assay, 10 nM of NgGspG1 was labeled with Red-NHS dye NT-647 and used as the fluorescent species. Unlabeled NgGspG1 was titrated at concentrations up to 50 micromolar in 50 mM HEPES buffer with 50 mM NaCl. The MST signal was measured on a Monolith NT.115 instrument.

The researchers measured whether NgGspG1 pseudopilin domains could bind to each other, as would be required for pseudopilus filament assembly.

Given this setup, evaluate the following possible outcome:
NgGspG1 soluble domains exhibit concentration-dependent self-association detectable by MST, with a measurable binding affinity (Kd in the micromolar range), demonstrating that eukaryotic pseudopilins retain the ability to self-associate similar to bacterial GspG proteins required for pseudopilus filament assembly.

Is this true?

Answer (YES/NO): NO